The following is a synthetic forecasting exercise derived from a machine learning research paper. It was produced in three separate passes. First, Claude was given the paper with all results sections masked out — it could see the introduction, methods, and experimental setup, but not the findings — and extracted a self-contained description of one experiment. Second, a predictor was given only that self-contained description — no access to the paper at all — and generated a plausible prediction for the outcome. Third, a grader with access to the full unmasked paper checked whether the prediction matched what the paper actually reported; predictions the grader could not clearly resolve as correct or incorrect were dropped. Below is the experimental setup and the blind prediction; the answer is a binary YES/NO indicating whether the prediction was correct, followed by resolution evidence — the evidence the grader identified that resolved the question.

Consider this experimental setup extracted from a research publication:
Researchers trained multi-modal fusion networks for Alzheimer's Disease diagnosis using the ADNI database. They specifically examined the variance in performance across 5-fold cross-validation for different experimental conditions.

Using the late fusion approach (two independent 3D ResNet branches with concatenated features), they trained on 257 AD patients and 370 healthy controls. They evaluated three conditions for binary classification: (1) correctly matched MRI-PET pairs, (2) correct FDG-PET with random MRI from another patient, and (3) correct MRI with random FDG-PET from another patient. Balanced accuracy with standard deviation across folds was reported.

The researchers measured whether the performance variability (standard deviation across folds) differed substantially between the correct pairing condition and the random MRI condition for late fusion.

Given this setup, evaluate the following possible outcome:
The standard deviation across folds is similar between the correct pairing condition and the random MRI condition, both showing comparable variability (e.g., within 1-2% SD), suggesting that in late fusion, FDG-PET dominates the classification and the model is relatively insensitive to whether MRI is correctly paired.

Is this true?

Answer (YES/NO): NO